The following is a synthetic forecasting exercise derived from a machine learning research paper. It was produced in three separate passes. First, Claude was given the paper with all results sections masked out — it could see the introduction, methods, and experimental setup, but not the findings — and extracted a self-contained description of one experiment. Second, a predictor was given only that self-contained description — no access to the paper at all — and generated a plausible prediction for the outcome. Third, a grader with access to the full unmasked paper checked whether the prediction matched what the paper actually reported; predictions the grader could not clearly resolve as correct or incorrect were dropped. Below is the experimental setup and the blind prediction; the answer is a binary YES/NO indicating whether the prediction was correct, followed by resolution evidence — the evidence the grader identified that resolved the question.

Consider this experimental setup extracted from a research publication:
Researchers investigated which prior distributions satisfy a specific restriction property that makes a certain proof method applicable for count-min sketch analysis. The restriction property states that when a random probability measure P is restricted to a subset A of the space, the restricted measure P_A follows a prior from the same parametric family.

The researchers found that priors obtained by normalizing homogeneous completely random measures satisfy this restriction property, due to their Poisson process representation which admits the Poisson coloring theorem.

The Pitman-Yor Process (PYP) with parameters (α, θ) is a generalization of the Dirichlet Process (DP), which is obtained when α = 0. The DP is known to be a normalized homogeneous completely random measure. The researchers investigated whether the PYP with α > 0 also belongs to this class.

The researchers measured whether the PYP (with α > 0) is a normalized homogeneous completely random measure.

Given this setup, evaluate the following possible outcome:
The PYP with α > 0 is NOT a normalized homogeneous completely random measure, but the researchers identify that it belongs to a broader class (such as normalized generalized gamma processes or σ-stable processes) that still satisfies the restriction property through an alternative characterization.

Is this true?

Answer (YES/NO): NO